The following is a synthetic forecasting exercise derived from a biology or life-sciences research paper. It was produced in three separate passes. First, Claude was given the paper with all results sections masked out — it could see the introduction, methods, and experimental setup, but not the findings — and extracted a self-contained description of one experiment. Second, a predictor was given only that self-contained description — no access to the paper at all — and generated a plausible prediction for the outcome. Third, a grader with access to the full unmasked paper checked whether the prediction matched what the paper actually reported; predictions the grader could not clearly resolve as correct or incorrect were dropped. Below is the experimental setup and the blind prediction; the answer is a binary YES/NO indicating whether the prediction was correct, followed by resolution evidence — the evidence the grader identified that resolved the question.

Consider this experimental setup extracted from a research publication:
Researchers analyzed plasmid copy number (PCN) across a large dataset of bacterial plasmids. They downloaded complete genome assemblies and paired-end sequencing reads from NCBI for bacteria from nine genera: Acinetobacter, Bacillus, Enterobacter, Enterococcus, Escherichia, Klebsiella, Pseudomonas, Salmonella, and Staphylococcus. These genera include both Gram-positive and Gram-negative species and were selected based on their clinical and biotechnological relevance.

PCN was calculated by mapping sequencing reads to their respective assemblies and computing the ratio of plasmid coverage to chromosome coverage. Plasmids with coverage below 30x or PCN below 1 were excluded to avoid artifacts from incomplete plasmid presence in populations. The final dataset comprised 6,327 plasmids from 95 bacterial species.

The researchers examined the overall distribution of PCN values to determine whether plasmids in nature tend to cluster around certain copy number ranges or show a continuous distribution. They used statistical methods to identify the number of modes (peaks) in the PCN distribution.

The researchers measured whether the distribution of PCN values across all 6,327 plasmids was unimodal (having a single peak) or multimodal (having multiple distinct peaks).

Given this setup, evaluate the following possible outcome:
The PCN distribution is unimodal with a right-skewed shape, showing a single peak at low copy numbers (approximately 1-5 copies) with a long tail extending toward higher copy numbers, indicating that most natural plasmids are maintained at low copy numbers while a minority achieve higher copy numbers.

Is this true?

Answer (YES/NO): NO